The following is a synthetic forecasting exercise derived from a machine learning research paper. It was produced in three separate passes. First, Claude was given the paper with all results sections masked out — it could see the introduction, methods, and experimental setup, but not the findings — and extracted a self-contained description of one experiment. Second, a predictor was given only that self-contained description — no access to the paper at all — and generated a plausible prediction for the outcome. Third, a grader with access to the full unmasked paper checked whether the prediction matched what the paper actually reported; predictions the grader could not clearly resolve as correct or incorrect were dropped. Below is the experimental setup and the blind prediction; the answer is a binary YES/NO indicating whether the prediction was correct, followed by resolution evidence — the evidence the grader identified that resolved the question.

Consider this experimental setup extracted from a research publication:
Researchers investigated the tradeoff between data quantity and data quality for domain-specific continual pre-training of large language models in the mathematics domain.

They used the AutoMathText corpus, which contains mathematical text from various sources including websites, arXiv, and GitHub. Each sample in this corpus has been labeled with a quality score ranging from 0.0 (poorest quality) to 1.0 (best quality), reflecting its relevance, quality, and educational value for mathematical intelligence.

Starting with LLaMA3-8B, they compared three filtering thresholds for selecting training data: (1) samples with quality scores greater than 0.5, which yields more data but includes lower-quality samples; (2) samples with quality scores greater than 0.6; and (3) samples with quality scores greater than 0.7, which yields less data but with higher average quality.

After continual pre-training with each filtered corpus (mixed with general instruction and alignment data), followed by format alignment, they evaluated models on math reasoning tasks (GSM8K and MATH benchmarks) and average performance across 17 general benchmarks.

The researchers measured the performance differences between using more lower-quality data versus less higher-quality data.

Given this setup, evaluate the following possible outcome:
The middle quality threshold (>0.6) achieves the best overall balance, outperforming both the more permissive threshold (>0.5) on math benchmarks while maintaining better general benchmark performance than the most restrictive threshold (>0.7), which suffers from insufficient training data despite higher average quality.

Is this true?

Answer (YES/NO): NO